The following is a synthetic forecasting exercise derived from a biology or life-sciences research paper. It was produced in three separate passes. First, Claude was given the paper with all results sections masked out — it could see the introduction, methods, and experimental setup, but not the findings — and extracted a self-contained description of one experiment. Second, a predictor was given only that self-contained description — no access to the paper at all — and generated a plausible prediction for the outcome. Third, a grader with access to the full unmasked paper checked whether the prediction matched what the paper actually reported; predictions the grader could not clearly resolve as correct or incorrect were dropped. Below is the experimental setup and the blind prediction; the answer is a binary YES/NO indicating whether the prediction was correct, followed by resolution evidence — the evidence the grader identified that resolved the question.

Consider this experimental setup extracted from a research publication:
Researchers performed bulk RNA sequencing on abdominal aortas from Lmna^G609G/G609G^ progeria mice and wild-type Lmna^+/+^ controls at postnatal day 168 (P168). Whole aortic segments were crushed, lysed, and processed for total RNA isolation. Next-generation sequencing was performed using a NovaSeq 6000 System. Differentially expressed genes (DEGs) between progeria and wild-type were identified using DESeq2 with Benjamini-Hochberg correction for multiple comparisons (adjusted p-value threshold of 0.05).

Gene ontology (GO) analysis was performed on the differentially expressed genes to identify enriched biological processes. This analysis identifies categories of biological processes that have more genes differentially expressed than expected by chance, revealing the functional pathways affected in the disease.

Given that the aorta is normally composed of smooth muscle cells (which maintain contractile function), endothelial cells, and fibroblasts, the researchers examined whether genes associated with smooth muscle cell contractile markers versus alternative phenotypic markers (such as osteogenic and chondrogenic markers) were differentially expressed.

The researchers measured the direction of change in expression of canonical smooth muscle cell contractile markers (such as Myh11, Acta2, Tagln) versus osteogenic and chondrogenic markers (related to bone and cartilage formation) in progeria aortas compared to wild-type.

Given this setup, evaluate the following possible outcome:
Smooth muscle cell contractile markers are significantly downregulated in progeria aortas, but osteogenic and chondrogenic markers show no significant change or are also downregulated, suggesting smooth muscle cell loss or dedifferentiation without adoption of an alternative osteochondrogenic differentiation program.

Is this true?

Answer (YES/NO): NO